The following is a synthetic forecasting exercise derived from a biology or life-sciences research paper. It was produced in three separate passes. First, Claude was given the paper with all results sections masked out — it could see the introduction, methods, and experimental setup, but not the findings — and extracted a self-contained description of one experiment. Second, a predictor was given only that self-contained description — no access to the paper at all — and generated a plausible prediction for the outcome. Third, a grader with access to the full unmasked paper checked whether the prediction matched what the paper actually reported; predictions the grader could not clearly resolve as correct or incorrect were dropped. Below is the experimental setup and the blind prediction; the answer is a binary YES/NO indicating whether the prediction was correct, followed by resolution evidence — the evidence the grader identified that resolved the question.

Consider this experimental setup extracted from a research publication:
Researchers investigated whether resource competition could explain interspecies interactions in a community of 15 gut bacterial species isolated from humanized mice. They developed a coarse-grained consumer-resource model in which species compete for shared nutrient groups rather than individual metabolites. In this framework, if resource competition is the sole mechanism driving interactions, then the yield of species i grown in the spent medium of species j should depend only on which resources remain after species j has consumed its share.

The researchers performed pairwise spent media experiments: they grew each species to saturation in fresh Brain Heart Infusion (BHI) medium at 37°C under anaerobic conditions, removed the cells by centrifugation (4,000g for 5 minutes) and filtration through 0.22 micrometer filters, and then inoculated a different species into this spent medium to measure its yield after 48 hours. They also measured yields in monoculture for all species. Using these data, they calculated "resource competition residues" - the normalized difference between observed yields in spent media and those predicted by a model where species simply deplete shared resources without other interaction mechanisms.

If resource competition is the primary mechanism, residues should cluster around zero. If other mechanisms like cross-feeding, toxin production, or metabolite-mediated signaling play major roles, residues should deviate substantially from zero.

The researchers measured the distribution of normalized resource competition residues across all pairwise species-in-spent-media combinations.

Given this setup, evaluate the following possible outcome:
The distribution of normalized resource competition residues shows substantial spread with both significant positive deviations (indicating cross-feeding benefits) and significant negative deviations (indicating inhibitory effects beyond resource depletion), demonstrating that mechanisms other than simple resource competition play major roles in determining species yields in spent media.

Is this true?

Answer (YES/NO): NO